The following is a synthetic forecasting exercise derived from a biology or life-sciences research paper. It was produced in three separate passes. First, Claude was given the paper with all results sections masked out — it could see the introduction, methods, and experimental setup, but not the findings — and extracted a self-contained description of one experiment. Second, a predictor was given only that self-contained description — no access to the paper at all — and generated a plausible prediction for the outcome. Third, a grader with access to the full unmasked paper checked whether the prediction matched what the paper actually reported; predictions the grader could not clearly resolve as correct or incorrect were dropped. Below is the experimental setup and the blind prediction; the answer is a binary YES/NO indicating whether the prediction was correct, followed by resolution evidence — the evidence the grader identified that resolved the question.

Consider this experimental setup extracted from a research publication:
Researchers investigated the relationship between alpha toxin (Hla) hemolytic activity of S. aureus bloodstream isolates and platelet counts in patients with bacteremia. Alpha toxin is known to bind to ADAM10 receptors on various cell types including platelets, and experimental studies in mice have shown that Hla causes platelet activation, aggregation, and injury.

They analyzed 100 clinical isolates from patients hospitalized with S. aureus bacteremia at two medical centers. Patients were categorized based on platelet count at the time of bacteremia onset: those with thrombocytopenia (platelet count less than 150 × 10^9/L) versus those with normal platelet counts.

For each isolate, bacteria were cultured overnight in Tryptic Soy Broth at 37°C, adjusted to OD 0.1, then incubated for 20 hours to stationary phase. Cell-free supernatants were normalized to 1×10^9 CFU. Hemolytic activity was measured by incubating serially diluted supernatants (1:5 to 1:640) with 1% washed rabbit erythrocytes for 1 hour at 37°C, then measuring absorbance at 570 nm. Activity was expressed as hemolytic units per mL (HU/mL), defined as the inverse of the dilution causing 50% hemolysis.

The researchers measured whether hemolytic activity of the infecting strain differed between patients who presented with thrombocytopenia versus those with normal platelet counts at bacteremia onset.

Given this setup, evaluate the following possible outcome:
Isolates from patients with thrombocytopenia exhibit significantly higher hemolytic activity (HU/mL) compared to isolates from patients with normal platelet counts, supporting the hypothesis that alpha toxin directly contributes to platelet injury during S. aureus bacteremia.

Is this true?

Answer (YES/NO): NO